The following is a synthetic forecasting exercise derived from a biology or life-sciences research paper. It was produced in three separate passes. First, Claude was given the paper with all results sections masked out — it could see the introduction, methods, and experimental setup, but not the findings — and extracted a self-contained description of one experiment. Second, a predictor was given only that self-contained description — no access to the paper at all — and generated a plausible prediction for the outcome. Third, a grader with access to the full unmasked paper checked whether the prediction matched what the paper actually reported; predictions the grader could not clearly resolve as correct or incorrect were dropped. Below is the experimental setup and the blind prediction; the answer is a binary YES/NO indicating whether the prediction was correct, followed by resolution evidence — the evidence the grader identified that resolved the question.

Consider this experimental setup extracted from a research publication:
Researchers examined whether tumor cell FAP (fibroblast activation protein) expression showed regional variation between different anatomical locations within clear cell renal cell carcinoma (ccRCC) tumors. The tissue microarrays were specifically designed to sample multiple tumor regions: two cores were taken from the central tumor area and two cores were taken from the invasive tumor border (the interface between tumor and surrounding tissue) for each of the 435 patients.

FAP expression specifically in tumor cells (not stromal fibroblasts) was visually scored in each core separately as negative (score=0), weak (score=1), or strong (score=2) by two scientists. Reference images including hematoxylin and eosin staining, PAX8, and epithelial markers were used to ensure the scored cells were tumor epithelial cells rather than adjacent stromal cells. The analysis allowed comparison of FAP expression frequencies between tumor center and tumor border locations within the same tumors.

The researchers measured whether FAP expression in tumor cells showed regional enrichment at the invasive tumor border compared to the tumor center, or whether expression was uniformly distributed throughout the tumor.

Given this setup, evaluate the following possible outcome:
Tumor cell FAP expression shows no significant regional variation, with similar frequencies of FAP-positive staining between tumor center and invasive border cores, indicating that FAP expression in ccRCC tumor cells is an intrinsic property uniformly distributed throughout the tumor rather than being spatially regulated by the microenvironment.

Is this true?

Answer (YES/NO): NO